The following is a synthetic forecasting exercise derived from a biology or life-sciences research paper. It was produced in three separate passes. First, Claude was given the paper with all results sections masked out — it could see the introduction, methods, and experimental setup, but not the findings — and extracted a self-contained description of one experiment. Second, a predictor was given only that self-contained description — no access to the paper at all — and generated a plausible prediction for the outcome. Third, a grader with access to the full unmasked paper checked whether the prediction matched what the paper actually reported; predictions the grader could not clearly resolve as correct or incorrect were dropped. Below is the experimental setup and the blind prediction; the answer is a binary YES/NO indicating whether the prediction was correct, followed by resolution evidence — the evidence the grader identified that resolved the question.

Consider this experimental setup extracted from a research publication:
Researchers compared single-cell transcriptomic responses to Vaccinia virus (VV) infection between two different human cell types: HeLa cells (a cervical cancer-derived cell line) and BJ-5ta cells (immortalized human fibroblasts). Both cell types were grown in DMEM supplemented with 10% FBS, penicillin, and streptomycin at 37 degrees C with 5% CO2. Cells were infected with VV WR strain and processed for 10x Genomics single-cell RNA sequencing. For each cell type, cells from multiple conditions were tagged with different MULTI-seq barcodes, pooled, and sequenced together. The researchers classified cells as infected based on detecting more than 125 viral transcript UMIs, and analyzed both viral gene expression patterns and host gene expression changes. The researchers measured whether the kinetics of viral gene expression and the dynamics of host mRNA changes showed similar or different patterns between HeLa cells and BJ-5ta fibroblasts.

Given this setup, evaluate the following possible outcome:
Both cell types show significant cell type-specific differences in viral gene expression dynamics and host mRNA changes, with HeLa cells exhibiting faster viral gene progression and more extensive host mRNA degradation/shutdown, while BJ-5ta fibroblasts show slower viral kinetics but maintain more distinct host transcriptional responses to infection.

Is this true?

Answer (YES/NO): NO